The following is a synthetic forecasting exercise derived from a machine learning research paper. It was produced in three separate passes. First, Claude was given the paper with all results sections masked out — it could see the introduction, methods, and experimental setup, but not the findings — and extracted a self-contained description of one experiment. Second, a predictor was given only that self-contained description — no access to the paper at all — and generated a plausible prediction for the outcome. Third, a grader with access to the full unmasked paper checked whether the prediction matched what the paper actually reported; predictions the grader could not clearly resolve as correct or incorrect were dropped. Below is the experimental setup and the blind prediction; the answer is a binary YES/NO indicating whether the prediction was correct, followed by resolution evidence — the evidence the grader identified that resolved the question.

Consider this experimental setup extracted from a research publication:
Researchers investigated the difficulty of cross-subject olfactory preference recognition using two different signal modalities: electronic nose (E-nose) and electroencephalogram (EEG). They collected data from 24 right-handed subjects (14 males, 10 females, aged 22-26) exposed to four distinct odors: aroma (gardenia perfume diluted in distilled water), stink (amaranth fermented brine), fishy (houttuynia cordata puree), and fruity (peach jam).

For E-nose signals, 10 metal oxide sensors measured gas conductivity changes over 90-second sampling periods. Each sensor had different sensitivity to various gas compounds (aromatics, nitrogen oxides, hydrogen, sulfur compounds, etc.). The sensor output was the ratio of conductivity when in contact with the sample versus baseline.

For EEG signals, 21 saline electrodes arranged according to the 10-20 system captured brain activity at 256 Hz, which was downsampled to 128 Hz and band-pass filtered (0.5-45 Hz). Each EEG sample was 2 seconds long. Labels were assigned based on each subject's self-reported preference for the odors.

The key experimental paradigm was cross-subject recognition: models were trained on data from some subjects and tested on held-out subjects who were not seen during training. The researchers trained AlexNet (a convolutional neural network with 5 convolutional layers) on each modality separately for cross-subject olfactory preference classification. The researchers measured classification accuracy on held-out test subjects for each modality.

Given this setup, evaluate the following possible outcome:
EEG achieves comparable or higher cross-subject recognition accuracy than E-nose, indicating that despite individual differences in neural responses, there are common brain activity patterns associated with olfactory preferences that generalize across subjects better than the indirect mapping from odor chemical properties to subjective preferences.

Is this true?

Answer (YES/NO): NO